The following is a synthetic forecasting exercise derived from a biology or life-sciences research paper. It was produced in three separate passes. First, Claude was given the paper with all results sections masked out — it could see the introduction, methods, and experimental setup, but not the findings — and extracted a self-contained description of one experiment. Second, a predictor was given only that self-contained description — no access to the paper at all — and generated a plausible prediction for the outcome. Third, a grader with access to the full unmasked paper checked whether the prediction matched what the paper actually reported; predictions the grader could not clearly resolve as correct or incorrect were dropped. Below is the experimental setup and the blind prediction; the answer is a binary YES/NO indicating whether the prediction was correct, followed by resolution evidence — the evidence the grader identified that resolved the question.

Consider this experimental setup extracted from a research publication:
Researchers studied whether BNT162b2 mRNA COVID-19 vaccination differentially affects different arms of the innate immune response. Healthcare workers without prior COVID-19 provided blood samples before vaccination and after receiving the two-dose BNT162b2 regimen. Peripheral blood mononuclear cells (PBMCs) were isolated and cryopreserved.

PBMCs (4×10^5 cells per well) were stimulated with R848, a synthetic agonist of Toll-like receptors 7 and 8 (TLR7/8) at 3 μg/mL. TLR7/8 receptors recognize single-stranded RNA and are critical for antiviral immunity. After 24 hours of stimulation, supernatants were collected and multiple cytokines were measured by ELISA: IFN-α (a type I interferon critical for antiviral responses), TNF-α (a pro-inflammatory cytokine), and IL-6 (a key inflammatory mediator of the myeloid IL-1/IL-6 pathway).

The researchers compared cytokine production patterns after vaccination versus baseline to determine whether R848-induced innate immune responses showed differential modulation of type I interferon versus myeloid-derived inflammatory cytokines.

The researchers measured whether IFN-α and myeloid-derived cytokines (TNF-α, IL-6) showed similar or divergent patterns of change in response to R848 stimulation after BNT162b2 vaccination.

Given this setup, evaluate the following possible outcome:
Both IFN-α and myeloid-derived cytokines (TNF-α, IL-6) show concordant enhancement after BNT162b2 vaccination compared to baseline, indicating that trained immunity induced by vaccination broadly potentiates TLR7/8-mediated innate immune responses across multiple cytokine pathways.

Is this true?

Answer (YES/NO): NO